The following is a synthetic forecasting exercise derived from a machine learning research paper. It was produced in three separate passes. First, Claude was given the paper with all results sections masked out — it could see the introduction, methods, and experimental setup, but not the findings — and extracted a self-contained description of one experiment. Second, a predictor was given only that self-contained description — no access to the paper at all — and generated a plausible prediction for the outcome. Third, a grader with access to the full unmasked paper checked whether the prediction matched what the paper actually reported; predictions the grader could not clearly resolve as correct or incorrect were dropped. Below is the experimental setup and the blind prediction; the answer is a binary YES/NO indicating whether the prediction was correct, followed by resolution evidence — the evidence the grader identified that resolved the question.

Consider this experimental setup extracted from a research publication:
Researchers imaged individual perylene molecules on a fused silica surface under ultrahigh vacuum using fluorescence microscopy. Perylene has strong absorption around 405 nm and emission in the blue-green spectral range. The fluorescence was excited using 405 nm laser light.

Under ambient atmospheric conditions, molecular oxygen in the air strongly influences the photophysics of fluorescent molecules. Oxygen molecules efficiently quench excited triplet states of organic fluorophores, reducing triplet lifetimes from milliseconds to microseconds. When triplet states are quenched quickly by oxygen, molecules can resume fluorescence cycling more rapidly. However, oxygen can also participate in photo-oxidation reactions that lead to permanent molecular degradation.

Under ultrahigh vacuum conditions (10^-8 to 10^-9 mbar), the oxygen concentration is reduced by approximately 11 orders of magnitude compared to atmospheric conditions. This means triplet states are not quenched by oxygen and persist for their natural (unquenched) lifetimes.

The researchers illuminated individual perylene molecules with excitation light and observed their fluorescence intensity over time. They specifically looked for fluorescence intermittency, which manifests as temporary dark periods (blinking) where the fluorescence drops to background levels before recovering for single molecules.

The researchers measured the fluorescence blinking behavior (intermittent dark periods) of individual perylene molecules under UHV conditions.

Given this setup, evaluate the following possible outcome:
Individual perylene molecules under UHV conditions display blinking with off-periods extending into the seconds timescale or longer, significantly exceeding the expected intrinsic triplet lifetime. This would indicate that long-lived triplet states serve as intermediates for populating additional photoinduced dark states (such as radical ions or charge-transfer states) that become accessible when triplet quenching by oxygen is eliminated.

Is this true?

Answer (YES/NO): NO